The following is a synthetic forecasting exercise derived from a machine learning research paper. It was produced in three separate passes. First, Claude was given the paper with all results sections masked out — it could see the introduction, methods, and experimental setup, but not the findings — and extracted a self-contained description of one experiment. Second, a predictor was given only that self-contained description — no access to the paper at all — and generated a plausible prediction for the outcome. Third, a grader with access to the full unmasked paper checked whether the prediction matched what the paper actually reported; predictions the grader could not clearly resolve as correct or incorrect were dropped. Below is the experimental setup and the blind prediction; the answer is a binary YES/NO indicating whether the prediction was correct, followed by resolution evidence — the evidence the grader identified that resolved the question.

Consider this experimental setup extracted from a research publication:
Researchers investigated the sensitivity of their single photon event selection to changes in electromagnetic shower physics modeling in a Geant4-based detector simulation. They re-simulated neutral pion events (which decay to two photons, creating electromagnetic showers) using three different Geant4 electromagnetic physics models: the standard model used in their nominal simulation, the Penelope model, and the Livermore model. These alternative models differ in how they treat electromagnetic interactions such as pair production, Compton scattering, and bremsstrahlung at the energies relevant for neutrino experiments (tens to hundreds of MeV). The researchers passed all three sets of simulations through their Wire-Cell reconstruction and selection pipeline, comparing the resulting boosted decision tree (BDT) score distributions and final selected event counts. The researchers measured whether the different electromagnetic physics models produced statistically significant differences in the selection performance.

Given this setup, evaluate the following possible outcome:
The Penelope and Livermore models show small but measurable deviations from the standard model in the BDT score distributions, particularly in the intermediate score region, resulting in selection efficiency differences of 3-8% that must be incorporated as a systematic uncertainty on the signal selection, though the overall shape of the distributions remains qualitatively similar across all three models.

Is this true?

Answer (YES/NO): NO